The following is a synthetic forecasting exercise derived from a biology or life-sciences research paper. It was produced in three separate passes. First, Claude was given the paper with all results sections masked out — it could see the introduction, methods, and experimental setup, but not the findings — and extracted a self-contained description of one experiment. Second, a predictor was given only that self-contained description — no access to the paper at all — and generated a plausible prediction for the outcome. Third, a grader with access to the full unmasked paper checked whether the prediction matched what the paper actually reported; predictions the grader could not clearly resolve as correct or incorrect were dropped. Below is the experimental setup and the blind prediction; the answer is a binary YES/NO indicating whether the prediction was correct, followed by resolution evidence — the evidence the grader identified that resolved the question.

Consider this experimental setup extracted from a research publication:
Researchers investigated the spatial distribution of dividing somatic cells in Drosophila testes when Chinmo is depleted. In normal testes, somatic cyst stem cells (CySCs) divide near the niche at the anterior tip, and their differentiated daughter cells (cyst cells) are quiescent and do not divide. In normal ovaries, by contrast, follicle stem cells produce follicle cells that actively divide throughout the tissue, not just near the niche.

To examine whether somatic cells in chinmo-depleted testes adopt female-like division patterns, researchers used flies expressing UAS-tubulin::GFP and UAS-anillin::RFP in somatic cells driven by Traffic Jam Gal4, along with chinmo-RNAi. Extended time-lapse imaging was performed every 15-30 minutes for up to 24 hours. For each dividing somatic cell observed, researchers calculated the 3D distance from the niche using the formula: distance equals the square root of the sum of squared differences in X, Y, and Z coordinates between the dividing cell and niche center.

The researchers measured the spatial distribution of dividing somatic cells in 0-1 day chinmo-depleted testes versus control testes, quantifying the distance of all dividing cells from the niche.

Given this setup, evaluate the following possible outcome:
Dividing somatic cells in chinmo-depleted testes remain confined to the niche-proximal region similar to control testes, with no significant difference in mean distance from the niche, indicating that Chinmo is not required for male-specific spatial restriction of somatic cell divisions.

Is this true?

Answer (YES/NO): NO